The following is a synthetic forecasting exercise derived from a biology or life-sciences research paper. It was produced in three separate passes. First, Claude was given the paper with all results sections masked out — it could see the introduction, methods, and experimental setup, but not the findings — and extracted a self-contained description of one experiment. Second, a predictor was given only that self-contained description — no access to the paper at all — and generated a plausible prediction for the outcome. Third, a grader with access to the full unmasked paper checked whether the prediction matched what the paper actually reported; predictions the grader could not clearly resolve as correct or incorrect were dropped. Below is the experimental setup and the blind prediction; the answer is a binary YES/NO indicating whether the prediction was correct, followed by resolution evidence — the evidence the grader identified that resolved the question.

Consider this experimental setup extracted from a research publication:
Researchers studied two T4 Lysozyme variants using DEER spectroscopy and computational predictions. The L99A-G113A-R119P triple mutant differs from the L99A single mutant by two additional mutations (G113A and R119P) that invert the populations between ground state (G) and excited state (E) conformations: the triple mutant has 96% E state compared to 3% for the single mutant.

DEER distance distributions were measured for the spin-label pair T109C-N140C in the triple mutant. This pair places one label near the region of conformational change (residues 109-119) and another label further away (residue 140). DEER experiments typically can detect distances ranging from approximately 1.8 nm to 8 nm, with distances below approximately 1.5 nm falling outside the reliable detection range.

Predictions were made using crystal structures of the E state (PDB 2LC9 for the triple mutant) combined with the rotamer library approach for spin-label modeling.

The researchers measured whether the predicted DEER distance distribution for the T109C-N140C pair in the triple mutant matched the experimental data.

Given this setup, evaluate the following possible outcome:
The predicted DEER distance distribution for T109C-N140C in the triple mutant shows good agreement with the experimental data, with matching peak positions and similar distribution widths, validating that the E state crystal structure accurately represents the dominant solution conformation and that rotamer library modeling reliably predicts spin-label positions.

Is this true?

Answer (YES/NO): NO